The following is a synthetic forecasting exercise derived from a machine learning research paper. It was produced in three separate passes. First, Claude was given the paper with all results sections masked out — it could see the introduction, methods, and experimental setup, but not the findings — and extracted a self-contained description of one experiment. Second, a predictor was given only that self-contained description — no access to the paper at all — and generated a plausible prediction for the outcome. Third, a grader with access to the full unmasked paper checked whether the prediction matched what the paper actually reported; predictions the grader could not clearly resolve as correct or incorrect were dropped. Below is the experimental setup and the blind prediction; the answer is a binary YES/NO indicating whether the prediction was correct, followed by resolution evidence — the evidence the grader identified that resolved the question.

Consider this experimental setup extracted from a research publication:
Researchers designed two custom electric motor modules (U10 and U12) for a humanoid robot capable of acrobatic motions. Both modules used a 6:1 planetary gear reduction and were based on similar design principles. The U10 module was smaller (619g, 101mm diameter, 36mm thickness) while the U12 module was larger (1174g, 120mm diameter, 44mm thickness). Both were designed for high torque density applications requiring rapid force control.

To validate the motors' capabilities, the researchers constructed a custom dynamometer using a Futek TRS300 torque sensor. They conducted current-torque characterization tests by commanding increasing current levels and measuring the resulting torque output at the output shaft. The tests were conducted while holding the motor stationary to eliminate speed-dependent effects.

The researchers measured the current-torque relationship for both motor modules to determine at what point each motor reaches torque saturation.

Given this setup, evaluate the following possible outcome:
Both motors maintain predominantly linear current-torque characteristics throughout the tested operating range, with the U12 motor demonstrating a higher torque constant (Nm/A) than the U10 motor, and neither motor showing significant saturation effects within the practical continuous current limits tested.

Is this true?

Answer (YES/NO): NO